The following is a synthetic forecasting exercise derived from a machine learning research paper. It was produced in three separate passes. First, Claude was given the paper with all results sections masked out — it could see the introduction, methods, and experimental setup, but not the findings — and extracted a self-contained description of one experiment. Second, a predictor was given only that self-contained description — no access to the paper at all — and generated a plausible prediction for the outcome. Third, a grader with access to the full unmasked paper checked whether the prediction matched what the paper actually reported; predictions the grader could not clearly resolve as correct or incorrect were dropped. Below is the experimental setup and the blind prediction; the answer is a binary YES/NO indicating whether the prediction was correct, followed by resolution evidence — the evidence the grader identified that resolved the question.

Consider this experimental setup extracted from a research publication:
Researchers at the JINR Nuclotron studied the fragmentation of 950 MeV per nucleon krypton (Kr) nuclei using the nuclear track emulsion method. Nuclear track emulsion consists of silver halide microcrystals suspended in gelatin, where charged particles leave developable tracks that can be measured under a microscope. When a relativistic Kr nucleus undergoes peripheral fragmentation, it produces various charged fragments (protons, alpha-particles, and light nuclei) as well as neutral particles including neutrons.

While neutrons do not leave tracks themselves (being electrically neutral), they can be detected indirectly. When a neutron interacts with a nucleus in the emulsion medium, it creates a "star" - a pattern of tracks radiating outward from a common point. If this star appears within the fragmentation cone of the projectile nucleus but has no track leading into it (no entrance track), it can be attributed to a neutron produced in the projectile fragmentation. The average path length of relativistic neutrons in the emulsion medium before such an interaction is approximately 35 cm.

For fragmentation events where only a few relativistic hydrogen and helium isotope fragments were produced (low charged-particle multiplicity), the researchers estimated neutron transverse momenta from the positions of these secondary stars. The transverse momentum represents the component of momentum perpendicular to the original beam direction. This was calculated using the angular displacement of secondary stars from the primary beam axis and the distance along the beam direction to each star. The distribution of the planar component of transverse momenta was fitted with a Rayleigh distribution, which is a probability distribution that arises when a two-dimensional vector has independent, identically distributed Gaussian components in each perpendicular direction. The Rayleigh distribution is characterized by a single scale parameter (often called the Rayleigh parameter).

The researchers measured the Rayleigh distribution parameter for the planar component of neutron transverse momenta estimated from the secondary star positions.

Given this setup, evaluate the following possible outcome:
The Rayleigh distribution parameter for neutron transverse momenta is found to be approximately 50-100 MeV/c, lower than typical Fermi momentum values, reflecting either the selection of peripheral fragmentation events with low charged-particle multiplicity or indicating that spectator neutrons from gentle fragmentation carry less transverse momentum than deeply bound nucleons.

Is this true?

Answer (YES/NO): NO